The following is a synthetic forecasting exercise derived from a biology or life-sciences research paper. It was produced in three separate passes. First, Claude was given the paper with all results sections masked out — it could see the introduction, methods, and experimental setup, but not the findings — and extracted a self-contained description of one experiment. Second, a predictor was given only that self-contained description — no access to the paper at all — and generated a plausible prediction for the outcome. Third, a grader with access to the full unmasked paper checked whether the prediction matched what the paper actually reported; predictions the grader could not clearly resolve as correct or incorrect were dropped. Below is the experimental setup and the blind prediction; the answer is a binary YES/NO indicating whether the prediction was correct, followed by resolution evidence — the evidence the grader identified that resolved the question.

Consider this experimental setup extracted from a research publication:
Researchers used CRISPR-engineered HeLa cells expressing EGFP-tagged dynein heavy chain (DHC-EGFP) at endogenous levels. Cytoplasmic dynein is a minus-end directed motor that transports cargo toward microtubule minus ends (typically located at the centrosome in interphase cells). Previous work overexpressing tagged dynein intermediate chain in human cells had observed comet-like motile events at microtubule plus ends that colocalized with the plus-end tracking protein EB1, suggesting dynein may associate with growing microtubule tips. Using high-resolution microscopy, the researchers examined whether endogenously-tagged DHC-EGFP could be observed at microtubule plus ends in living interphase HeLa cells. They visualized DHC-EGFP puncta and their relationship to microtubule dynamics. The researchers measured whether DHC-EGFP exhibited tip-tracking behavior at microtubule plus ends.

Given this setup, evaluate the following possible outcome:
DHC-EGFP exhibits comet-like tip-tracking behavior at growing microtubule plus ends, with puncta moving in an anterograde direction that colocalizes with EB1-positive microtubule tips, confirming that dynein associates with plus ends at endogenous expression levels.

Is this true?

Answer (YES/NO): NO